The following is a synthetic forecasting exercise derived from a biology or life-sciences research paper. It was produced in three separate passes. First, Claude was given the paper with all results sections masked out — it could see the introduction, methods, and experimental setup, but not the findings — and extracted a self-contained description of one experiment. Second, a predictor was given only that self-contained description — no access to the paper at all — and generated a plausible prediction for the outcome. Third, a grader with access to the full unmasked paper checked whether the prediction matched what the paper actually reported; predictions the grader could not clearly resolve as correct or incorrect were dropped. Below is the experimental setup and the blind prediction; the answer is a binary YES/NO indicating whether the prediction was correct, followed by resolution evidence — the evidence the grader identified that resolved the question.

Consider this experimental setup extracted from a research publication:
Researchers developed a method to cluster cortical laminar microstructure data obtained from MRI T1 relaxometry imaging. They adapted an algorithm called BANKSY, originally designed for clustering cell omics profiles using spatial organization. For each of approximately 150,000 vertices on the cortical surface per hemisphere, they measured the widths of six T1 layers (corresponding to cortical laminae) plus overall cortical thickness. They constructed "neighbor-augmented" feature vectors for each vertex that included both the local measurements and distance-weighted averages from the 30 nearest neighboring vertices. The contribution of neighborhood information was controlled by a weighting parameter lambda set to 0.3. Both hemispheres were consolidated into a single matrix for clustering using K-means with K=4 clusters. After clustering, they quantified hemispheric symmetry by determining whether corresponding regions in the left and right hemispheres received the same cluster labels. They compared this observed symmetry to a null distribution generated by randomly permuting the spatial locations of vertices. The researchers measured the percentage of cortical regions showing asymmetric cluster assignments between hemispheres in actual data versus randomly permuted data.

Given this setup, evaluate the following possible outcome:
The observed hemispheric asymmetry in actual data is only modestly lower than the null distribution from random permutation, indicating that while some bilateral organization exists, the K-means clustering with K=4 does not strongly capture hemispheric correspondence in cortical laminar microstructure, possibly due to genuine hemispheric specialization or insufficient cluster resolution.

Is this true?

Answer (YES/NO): NO